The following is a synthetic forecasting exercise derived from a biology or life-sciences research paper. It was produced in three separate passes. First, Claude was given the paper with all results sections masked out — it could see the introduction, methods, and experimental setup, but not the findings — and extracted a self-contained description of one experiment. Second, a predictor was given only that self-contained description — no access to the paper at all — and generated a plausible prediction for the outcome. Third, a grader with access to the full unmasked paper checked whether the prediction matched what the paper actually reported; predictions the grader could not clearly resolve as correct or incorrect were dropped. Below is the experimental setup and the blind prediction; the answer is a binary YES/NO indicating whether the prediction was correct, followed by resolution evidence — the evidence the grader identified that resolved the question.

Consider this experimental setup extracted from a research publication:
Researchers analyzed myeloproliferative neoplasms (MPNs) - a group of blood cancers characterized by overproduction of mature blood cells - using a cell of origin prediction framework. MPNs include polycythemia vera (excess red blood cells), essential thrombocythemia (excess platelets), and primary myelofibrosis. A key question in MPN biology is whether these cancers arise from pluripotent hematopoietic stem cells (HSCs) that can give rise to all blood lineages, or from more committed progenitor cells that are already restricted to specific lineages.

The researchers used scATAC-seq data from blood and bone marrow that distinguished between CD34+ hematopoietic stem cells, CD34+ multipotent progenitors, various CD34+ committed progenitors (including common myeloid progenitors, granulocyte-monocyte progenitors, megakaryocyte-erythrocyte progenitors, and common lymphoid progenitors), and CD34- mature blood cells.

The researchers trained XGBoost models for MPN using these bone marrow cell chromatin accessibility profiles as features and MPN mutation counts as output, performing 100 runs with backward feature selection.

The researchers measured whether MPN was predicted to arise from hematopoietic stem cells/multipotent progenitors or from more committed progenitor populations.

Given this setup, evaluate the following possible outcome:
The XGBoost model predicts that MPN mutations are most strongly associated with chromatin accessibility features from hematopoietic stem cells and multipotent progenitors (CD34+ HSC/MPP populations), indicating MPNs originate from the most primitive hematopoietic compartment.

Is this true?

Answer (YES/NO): NO